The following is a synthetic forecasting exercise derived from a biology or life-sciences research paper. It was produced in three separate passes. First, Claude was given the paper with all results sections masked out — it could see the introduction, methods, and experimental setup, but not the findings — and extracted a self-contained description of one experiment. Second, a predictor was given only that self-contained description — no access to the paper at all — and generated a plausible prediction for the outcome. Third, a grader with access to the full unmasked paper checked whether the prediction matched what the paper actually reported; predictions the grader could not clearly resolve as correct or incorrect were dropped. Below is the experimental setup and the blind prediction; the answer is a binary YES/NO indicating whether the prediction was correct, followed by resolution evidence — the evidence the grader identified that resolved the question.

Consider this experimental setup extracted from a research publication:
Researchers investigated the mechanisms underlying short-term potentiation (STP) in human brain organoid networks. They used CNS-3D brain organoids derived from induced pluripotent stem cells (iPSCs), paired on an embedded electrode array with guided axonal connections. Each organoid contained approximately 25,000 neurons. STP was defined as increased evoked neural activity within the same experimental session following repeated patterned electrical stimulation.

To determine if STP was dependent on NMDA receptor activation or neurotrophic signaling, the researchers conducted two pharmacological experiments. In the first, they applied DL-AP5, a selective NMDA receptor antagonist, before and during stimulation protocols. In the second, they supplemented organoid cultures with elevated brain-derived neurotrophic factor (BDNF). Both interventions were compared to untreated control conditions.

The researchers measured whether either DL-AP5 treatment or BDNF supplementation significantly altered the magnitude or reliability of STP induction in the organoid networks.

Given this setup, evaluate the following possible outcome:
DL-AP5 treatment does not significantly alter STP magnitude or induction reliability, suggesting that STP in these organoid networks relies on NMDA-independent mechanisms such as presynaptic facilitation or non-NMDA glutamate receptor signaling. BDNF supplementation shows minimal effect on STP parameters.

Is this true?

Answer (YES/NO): YES